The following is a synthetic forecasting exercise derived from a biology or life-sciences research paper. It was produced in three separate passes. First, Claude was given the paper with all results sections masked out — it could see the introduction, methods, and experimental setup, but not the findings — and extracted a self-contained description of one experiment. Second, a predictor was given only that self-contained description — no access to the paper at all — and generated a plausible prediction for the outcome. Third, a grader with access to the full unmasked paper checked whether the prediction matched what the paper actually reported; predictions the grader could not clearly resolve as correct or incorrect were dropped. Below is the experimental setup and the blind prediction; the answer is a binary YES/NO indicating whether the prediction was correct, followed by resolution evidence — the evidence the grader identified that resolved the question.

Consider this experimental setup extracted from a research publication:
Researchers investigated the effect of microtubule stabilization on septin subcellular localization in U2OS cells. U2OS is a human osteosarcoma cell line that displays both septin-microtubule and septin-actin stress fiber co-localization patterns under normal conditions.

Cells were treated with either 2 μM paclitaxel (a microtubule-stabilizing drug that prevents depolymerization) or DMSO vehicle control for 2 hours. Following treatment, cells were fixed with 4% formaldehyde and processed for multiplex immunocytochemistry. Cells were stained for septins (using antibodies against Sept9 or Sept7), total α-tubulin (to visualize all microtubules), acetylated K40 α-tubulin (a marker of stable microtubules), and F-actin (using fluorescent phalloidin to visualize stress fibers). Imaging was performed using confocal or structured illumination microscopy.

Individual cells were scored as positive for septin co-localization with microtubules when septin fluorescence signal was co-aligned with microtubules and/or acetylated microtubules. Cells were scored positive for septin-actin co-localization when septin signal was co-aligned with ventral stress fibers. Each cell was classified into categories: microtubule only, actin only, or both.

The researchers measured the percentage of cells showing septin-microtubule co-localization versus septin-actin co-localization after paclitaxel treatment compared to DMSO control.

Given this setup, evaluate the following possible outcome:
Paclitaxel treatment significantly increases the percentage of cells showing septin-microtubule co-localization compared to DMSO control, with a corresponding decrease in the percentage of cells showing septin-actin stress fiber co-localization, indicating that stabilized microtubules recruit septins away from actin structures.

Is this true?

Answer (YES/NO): YES